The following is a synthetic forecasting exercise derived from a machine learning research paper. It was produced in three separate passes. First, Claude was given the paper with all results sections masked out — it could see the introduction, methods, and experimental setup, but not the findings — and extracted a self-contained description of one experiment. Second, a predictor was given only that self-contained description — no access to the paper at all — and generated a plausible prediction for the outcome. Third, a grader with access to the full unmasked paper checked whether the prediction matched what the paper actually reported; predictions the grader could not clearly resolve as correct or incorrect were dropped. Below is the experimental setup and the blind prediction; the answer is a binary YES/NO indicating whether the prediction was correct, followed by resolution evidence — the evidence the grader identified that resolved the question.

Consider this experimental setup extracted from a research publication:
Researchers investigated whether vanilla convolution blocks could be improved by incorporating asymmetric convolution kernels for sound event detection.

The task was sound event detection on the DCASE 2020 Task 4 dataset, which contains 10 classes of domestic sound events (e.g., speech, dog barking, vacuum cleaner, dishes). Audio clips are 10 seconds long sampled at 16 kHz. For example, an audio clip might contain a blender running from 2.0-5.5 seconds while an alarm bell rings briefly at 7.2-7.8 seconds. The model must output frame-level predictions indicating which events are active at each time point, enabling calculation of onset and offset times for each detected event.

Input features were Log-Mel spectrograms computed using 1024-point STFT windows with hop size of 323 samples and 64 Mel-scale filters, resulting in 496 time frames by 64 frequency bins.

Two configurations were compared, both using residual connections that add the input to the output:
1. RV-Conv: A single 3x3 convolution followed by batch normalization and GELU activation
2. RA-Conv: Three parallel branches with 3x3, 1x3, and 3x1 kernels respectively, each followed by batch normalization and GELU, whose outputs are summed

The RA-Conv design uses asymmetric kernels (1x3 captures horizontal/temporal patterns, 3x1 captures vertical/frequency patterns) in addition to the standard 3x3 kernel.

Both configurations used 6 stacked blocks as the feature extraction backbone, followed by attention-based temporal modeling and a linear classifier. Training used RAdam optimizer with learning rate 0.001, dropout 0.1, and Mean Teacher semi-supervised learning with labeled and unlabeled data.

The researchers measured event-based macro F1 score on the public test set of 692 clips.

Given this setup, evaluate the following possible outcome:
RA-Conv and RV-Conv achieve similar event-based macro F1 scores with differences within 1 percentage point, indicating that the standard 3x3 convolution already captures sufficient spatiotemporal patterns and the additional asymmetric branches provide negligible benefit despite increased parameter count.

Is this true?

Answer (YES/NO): YES